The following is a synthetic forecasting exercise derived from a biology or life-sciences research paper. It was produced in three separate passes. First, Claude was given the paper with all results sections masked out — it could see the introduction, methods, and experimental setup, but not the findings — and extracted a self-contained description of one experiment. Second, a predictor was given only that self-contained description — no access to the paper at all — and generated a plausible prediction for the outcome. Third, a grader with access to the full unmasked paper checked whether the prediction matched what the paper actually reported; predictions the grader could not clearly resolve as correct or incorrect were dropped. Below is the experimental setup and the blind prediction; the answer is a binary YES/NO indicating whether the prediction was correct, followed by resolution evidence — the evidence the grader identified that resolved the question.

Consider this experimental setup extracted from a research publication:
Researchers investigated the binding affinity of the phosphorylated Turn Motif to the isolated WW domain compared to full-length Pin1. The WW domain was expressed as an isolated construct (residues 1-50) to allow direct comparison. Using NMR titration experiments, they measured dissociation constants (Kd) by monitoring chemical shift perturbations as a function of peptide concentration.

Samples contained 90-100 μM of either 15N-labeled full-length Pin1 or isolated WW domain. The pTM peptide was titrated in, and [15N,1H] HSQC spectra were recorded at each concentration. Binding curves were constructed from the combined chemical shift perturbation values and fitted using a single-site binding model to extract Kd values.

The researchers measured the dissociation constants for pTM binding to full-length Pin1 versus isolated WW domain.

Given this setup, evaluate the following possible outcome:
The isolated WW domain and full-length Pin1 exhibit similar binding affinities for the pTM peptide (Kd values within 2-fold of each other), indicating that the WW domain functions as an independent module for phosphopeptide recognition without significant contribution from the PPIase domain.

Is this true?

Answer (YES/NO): YES